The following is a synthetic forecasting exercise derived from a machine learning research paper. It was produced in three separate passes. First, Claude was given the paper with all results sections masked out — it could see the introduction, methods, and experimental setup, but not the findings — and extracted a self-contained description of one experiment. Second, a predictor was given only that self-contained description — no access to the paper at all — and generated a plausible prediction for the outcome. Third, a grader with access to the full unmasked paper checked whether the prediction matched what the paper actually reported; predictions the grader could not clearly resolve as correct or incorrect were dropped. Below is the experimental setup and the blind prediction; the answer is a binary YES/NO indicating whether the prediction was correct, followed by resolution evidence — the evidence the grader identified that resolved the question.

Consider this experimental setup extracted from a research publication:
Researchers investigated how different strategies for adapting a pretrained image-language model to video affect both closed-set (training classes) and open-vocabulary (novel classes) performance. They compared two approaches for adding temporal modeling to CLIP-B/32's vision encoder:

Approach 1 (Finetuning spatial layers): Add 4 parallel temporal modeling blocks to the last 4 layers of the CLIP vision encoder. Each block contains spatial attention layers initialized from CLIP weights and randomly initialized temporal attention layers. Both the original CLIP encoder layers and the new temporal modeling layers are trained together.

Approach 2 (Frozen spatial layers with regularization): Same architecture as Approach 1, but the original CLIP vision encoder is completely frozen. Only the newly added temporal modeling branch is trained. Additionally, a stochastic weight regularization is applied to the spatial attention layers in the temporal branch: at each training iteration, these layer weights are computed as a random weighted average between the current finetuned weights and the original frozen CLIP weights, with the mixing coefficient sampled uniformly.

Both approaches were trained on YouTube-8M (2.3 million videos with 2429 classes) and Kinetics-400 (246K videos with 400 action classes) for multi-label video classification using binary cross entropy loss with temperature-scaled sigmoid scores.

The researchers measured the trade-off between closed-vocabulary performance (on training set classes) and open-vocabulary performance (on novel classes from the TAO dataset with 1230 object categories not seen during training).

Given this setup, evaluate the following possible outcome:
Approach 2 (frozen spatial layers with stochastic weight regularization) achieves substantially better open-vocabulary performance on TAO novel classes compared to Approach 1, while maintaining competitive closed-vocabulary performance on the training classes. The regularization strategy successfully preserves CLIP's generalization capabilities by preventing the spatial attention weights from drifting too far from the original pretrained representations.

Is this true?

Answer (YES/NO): YES